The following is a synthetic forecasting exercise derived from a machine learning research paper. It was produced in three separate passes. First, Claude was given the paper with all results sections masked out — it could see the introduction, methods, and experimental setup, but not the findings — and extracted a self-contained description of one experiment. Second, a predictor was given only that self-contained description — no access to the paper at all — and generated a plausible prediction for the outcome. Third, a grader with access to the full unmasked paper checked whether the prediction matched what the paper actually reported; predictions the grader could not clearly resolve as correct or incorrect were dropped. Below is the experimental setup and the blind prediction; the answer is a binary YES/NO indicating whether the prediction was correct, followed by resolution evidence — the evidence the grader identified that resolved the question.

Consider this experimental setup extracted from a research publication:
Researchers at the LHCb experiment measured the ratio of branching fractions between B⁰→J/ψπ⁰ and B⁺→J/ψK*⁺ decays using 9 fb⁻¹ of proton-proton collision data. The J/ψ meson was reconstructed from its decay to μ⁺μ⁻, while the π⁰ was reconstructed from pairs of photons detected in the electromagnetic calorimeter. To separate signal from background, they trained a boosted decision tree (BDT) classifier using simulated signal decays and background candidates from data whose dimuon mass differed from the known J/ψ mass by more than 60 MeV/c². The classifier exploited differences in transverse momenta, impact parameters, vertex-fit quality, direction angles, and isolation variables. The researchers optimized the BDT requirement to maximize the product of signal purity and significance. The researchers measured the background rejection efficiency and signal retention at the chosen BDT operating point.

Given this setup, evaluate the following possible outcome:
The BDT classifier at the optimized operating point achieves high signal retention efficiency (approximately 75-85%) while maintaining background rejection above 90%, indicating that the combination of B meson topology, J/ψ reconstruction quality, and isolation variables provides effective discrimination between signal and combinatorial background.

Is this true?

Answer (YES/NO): NO